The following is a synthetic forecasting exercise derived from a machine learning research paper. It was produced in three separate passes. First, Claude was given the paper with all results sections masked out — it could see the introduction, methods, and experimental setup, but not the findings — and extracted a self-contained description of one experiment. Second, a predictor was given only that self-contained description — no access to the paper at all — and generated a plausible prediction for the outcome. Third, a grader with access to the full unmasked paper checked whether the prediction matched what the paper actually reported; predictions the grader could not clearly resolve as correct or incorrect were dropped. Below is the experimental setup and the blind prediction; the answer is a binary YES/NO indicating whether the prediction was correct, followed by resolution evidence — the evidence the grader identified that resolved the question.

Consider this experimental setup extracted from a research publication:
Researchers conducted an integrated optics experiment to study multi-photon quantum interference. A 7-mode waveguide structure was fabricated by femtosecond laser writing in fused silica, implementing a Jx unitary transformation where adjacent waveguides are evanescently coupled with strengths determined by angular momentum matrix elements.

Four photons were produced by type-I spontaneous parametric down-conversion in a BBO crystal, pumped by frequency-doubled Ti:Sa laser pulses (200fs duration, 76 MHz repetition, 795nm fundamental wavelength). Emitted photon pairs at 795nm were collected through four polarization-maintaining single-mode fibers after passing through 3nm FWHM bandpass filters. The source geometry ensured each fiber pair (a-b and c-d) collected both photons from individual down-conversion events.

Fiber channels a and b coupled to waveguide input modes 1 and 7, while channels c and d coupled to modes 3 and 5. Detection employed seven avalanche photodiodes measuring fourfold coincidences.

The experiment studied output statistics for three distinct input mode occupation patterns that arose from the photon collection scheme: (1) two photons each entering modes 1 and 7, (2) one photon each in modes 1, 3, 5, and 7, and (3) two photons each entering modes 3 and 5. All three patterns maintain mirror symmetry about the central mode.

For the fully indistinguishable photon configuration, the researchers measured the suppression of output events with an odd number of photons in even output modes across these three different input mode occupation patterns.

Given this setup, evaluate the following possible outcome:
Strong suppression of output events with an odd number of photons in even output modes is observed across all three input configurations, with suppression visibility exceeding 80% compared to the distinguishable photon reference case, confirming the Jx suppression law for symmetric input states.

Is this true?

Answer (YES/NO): NO